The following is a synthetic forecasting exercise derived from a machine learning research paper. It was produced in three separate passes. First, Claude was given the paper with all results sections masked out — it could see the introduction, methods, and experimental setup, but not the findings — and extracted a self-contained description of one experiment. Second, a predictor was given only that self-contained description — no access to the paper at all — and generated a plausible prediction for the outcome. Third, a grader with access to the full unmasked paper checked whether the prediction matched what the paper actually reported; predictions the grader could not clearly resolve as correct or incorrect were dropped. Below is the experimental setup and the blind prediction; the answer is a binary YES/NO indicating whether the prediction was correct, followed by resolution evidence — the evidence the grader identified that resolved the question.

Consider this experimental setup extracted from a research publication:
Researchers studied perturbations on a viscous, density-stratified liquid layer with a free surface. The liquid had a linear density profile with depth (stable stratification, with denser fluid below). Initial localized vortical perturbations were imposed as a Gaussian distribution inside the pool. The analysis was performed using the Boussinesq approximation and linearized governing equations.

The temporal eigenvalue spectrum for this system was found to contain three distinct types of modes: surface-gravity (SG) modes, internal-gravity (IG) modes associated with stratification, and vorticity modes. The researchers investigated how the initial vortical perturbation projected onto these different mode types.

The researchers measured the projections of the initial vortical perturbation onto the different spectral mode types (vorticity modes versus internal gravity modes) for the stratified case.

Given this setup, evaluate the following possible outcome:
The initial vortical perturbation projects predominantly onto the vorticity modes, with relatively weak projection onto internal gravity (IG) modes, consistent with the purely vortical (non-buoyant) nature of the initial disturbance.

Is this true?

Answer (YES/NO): NO